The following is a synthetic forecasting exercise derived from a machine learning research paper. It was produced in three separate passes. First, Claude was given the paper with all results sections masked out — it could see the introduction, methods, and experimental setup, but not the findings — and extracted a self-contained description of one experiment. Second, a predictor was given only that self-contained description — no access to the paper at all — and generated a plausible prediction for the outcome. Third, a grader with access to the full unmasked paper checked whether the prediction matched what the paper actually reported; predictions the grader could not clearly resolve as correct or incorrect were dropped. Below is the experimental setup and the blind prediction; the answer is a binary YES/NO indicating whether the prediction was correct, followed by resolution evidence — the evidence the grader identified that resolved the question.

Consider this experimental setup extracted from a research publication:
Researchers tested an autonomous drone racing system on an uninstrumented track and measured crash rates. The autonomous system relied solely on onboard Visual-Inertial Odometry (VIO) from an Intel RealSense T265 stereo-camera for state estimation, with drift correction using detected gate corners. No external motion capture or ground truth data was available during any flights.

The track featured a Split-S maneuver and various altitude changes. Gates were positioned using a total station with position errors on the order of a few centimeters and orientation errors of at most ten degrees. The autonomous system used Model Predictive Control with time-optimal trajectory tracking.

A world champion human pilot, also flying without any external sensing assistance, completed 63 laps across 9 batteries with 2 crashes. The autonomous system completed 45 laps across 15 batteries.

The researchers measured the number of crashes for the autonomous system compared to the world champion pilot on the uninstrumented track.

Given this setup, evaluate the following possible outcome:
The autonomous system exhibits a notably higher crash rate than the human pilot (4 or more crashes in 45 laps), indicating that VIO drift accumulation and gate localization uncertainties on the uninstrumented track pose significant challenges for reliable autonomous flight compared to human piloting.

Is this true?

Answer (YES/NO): YES